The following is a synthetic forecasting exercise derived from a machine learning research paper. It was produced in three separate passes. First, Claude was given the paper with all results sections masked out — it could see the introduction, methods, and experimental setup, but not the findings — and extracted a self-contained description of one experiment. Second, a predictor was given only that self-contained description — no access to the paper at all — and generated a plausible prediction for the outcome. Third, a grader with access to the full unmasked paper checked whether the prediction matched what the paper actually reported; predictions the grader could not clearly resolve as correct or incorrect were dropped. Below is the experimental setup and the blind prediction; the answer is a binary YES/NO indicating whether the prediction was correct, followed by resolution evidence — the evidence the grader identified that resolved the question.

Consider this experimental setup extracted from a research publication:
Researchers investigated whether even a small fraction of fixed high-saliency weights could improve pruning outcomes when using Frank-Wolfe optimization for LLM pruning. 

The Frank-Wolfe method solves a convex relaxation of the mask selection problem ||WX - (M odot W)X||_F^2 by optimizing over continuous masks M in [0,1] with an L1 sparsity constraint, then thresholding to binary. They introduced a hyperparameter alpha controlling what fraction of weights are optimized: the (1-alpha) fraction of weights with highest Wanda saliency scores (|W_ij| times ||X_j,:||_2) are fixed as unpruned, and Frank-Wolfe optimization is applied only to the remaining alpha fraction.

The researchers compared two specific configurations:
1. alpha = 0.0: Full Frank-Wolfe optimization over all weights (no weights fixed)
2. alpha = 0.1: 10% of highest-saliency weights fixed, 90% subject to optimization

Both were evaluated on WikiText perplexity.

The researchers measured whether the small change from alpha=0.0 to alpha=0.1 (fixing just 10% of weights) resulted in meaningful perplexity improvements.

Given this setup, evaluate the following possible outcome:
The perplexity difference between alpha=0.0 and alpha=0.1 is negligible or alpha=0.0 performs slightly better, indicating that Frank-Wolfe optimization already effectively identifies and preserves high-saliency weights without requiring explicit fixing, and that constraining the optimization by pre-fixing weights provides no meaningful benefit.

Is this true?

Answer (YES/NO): NO